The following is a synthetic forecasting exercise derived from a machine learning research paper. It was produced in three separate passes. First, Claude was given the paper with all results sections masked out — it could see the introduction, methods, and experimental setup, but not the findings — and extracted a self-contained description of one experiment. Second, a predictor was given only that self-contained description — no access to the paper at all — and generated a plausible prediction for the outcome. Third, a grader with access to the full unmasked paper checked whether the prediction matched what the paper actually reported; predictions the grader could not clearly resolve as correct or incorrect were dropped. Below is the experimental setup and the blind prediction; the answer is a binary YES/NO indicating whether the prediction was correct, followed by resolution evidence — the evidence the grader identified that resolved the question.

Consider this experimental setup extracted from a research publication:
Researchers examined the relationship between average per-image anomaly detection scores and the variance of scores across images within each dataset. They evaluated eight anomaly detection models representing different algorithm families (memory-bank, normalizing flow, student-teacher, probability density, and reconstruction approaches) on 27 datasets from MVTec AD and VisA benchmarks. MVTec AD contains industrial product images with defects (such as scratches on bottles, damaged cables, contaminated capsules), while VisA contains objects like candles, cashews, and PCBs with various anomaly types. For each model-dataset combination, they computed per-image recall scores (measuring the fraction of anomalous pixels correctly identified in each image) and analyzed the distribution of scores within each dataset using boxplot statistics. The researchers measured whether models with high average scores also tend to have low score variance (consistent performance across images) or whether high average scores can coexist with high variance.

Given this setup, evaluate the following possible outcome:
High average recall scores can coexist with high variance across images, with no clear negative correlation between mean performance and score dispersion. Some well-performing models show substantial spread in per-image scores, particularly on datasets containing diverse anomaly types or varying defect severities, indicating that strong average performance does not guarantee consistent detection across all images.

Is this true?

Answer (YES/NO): YES